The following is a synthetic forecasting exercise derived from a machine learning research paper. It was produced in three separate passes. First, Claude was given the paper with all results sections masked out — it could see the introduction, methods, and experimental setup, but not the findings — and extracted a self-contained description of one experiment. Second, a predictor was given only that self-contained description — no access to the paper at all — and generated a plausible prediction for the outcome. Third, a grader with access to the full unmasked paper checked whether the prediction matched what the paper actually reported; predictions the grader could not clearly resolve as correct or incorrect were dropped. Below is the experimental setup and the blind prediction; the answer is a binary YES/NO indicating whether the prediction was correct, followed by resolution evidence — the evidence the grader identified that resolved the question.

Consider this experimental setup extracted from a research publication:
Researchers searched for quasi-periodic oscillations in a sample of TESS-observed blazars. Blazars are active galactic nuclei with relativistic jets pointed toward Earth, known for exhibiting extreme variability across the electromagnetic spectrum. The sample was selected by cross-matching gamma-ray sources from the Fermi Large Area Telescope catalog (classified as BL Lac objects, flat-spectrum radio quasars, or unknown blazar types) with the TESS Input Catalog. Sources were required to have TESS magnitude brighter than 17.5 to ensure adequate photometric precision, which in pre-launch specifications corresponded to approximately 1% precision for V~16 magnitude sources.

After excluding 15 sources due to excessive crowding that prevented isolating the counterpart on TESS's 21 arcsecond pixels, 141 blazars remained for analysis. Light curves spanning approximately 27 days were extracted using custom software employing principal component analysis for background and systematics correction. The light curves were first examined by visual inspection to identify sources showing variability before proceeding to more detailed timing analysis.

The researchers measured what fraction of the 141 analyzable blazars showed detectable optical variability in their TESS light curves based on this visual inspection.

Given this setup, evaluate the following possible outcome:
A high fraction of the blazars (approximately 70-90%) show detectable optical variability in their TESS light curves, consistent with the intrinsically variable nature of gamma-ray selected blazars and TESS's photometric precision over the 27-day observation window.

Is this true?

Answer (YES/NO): NO